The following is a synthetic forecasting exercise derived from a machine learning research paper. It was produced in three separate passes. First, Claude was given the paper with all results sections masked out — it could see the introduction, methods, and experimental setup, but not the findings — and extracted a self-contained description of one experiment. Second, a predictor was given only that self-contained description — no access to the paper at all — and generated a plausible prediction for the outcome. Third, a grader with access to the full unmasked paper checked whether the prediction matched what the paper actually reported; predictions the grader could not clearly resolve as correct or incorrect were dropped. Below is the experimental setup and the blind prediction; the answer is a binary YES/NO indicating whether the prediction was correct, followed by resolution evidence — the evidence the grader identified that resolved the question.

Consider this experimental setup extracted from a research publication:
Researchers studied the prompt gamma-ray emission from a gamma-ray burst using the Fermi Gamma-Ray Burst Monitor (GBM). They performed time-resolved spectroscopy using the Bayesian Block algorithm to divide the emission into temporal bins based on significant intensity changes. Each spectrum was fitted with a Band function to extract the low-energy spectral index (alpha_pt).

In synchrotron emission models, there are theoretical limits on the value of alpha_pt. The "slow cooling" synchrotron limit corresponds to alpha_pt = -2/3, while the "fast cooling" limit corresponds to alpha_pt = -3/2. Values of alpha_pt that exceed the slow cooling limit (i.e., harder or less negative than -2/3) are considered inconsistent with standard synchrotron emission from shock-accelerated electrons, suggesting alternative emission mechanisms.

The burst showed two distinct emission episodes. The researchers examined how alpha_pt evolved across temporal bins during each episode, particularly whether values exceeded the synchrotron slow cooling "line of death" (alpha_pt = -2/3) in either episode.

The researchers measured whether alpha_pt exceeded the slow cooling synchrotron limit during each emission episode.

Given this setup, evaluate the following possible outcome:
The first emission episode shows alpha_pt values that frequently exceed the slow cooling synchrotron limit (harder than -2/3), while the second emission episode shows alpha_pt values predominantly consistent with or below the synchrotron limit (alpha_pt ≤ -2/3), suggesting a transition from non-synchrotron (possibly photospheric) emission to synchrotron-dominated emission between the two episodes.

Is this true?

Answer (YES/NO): NO